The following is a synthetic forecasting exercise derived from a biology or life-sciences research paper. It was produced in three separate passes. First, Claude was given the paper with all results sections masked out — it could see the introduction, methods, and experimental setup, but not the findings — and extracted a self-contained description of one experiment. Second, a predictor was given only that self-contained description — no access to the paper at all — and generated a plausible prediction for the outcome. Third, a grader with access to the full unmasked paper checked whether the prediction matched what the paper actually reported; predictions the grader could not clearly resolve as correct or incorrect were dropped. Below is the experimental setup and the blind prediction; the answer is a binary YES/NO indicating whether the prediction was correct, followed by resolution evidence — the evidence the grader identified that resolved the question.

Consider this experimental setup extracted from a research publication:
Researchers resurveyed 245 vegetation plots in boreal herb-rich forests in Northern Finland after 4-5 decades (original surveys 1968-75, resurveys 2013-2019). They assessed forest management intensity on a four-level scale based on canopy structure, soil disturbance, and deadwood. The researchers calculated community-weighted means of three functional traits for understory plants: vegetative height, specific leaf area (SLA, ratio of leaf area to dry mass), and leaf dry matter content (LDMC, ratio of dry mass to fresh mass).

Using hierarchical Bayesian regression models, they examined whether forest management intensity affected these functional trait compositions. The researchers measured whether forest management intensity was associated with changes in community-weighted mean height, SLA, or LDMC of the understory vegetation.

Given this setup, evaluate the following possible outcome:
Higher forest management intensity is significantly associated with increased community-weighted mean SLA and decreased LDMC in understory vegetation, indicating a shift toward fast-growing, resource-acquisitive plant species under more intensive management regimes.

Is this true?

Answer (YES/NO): NO